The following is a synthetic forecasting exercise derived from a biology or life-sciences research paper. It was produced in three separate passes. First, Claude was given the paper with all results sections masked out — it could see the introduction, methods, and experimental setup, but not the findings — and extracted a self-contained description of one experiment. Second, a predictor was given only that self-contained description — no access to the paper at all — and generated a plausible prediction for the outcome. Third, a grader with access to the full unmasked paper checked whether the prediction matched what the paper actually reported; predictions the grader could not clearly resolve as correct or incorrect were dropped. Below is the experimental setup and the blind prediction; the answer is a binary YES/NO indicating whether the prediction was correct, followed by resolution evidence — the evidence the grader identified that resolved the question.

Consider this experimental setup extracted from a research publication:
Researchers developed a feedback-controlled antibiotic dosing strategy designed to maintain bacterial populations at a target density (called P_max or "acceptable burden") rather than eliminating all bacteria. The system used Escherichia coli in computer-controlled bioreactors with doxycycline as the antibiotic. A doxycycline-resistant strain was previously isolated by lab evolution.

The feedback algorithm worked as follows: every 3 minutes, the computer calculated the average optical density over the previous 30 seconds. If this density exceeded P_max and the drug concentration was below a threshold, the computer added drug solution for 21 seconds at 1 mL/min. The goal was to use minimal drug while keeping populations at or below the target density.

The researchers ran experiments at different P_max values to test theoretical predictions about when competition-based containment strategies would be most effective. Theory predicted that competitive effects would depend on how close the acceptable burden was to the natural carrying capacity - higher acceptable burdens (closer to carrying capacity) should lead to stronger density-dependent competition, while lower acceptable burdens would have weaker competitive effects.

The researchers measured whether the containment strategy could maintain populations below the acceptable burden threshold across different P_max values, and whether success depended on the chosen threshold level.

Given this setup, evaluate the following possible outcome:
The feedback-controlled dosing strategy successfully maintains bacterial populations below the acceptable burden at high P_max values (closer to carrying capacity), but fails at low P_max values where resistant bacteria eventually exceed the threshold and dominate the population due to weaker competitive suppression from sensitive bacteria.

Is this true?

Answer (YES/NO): YES